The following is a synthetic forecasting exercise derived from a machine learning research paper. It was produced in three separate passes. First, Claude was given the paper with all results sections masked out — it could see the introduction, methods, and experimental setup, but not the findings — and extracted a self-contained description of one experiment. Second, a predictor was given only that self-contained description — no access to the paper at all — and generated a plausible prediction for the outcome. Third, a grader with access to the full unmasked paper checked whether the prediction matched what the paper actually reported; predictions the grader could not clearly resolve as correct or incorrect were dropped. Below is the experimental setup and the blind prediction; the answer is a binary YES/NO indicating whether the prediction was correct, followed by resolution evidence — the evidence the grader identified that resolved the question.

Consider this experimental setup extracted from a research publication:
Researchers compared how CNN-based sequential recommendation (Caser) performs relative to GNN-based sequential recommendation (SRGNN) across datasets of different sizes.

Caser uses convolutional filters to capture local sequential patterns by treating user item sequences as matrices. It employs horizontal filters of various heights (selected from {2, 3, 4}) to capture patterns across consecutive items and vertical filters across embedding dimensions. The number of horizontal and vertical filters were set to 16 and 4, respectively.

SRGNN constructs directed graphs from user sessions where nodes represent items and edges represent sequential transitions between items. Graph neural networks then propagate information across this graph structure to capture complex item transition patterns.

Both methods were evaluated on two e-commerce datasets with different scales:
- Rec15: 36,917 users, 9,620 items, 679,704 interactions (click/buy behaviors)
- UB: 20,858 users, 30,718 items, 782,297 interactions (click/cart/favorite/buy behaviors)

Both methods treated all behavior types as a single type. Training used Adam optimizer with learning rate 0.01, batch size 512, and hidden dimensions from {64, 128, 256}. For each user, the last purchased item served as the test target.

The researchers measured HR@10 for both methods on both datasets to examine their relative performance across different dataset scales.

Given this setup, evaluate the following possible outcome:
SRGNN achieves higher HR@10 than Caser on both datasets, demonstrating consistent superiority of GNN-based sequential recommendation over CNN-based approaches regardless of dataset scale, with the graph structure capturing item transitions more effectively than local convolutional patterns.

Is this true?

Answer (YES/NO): NO